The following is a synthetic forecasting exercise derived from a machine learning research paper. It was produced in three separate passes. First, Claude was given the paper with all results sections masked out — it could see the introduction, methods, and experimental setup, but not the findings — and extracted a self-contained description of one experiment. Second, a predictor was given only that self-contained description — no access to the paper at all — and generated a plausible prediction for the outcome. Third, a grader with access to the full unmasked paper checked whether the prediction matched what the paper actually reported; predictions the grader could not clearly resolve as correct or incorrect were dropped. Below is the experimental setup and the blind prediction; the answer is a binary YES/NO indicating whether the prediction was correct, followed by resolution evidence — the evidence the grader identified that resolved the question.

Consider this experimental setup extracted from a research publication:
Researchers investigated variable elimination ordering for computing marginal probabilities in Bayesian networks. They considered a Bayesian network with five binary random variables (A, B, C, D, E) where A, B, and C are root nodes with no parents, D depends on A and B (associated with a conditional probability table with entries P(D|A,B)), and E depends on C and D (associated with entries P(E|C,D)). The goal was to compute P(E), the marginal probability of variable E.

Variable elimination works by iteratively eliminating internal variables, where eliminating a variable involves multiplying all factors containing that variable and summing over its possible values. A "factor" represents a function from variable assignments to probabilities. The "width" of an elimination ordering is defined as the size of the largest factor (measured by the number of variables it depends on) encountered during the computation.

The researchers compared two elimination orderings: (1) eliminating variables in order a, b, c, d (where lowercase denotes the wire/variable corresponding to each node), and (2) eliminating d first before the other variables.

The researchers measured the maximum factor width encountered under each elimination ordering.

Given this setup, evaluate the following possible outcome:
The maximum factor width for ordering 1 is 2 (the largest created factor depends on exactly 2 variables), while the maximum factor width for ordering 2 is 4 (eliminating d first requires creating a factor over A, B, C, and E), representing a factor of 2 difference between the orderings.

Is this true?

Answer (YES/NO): NO